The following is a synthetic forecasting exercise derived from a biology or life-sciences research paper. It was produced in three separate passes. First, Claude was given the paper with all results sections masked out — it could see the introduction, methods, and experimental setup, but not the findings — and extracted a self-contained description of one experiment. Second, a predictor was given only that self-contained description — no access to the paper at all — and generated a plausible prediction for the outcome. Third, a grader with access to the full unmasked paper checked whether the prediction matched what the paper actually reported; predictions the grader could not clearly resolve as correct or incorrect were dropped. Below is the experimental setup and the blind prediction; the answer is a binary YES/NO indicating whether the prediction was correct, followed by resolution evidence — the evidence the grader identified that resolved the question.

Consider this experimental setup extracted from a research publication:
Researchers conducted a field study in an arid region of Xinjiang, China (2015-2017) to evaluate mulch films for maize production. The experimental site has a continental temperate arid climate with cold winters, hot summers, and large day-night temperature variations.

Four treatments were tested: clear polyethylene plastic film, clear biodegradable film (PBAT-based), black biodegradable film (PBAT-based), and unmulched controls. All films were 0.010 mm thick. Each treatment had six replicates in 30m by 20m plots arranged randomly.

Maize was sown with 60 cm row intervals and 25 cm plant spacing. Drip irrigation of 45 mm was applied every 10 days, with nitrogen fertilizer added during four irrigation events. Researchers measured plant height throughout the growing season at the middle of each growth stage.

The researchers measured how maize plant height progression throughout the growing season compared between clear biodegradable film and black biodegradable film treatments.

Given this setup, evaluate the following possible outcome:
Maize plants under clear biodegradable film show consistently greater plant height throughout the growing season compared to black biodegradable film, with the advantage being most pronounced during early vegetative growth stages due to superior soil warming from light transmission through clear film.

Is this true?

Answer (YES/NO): NO